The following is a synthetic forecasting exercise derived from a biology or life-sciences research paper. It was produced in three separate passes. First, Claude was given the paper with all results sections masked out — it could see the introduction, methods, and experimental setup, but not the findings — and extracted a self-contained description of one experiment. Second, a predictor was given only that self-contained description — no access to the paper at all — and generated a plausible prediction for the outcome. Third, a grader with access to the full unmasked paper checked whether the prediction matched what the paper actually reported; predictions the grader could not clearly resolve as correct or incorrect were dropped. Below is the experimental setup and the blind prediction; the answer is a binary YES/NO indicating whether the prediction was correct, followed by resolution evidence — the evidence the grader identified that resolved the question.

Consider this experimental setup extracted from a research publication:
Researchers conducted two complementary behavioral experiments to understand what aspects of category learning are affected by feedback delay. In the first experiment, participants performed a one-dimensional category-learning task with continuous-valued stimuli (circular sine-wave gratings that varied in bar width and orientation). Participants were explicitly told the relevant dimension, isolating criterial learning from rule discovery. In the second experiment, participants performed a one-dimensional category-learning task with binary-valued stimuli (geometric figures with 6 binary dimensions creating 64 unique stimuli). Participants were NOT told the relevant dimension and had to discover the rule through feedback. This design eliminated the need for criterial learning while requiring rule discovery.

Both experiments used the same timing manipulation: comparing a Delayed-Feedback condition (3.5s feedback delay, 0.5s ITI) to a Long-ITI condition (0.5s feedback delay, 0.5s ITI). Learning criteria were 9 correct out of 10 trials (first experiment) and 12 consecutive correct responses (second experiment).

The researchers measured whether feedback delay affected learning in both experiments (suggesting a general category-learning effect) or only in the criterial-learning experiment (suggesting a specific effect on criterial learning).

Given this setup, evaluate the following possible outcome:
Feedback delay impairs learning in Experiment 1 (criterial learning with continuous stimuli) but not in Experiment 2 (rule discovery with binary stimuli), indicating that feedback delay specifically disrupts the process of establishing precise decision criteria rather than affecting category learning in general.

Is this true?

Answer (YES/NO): YES